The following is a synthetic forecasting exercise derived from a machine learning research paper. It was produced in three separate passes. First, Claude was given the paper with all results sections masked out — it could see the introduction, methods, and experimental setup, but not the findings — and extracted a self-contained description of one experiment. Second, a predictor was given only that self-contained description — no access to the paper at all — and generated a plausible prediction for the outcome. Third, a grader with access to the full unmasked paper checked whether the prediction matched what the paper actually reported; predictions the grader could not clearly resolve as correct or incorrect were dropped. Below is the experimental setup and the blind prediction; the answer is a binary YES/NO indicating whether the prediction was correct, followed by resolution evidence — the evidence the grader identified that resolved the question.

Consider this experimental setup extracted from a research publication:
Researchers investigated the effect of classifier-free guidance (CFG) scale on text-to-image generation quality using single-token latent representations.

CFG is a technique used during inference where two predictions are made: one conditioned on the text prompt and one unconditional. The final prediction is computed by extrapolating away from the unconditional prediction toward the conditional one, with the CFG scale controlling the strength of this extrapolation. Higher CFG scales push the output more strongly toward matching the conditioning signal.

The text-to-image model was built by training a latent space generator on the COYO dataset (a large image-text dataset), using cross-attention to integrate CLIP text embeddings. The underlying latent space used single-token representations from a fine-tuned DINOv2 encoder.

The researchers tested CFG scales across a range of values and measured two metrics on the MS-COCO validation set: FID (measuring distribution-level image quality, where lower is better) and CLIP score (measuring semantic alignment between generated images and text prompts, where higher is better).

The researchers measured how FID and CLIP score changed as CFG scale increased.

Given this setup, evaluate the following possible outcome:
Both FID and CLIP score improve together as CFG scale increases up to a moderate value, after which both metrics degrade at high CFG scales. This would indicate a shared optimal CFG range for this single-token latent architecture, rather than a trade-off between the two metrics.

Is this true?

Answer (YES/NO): NO